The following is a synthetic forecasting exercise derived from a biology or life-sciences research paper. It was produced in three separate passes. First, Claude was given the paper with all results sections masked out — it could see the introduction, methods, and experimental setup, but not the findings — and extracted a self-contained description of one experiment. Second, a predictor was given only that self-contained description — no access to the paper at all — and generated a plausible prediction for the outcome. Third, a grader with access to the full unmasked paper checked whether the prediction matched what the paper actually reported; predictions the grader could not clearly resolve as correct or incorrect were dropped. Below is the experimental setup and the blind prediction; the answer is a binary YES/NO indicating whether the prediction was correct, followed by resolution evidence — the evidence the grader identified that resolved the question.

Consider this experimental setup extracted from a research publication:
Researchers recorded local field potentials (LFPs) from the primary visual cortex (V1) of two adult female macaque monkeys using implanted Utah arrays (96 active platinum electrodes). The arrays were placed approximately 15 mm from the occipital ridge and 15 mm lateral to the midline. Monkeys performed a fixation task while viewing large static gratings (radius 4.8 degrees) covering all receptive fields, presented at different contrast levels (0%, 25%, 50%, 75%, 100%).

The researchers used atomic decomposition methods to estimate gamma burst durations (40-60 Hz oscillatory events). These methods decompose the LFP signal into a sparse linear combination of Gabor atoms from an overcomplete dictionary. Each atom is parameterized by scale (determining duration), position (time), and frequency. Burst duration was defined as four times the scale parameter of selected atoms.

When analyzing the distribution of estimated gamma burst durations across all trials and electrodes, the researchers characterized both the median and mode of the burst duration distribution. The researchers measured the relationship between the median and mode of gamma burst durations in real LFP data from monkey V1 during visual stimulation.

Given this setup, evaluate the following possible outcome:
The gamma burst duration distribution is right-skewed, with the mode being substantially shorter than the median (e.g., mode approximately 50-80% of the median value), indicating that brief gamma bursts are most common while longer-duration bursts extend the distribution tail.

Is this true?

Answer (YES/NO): NO